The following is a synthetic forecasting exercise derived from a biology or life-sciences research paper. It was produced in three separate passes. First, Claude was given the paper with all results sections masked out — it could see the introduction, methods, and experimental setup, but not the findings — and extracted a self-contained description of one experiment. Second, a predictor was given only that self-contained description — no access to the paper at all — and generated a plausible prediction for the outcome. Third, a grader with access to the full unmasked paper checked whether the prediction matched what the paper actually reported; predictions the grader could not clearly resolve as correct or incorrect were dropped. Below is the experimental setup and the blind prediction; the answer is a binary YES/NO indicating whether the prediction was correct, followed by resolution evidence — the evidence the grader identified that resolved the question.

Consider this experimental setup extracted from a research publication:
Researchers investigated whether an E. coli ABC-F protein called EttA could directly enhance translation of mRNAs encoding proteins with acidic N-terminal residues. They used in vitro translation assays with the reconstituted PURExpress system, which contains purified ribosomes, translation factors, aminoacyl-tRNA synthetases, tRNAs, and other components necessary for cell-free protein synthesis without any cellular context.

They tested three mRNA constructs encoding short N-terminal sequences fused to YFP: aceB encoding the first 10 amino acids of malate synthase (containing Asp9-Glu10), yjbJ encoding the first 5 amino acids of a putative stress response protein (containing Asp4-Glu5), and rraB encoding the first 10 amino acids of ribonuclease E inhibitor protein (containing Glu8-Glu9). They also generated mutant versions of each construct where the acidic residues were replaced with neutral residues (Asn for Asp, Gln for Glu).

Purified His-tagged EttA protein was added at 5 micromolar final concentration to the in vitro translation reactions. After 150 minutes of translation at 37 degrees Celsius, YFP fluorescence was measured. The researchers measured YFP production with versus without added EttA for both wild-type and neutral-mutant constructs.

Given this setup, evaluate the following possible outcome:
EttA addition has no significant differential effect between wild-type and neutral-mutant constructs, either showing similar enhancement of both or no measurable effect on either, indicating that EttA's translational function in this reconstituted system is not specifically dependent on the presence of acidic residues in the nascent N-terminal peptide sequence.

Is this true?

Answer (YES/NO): NO